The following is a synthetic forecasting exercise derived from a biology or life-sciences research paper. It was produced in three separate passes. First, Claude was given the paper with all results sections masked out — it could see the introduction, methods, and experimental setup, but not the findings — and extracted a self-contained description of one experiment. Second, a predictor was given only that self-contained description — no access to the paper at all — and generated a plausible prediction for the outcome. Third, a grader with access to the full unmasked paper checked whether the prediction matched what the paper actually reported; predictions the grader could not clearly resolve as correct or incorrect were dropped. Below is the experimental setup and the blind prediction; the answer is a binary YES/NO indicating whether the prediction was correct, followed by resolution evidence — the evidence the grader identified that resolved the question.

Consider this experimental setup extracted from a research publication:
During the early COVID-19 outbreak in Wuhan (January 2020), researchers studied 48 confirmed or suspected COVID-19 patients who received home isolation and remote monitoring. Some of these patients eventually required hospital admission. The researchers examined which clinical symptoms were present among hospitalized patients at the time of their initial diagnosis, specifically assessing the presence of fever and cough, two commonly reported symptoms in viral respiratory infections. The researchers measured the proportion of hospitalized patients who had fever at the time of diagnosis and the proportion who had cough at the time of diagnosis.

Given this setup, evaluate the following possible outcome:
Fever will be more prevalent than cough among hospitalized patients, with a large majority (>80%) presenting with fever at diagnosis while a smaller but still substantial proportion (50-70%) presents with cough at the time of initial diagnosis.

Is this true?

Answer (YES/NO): YES